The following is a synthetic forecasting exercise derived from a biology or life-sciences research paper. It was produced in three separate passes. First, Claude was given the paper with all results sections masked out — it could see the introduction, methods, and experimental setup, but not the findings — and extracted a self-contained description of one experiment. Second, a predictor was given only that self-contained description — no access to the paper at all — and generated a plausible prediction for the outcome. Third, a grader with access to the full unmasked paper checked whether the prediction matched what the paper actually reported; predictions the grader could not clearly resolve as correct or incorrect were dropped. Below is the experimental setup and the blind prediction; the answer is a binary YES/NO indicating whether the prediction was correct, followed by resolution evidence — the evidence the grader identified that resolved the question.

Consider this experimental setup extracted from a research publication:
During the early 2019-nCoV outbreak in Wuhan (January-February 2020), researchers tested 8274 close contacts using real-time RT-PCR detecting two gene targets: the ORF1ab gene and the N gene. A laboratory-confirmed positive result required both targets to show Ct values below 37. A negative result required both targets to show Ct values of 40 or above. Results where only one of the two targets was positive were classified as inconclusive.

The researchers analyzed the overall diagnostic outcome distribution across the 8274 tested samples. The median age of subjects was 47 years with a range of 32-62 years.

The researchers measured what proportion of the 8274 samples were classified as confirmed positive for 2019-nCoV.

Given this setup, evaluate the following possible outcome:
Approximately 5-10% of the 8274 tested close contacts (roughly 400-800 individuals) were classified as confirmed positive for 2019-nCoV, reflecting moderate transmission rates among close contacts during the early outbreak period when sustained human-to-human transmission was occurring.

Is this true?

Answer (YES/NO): NO